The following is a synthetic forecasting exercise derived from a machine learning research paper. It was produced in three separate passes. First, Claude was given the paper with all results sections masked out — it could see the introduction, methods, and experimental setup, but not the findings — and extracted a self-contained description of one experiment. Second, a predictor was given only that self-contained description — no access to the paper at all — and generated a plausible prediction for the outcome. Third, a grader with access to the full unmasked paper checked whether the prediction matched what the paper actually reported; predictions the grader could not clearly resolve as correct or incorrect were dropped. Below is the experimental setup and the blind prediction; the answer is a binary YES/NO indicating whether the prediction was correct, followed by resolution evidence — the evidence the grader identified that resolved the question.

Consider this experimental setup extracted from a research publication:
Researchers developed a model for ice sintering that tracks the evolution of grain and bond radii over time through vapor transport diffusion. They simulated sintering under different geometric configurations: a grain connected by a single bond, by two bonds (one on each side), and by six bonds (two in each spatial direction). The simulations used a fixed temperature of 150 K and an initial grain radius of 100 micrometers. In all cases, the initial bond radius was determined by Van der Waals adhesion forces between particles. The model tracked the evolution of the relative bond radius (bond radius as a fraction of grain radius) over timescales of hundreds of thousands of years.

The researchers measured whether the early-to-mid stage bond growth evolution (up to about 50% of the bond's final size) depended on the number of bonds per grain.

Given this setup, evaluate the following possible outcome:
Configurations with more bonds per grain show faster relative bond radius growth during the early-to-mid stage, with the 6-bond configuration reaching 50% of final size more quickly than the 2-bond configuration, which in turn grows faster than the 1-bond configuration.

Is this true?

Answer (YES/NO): NO